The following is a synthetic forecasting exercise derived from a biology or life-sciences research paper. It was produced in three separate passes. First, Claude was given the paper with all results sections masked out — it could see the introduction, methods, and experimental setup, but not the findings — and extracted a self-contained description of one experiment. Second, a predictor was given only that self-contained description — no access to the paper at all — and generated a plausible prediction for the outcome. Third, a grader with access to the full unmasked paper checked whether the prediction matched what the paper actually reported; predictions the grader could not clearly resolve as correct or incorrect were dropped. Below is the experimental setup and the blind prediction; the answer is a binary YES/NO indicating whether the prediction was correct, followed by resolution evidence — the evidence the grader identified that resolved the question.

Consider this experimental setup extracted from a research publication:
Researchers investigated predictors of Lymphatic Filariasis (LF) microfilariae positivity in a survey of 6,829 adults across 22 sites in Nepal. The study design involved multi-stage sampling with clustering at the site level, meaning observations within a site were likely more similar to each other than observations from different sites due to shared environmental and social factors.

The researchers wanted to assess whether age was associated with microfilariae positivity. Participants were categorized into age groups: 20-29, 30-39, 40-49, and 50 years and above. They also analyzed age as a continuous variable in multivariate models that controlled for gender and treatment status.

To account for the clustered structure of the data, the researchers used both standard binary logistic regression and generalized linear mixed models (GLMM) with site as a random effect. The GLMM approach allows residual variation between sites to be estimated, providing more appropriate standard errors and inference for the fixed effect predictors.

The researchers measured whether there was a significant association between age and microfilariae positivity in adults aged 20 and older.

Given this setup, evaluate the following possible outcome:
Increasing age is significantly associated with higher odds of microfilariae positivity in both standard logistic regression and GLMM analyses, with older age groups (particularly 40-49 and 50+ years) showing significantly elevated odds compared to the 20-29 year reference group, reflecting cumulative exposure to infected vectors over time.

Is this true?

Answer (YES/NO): NO